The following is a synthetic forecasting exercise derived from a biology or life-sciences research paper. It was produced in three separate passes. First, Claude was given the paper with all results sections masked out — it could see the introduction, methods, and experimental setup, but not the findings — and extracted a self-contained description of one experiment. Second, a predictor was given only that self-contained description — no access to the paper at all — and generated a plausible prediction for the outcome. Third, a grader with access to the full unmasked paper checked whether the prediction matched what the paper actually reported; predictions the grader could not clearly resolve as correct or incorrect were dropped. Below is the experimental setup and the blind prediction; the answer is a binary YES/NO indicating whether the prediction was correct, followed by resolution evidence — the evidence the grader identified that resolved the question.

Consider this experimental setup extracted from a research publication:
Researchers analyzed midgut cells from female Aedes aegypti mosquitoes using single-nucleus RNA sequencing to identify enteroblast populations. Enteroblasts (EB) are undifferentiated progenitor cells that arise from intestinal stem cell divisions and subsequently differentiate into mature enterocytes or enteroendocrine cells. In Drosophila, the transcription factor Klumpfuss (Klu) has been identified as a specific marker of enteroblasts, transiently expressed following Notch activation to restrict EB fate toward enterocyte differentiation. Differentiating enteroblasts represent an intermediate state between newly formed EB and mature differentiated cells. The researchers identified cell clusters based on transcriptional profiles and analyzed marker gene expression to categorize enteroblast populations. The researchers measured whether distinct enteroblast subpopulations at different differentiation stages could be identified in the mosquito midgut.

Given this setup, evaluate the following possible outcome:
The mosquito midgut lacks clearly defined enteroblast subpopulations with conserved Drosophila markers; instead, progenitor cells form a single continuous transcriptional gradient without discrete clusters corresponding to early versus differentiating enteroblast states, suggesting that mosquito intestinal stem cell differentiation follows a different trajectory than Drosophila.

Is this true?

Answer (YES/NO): NO